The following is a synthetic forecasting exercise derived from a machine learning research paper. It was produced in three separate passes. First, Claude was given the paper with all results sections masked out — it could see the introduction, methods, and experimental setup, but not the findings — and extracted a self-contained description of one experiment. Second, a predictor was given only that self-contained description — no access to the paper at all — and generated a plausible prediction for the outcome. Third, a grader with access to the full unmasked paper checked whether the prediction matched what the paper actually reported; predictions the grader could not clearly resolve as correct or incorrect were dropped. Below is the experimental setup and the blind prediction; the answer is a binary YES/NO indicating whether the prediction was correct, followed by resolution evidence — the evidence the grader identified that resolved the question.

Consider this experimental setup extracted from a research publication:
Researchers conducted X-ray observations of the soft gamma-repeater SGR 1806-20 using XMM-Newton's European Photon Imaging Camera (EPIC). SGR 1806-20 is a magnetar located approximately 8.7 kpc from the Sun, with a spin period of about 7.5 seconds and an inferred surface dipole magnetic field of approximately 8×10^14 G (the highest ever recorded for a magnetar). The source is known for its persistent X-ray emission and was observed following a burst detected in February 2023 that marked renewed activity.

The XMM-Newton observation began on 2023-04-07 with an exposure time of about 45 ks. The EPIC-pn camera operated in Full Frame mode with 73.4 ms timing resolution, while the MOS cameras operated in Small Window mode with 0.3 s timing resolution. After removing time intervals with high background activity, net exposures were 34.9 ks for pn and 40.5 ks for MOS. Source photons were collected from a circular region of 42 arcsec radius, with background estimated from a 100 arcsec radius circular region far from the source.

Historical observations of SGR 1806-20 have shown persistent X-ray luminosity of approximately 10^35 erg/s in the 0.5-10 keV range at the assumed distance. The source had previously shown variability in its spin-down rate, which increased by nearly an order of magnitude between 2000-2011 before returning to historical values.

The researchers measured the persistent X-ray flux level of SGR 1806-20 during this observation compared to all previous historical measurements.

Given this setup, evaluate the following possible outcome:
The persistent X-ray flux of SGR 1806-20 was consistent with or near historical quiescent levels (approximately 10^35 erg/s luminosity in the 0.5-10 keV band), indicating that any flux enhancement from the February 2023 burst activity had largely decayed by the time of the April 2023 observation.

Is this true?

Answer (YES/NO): NO